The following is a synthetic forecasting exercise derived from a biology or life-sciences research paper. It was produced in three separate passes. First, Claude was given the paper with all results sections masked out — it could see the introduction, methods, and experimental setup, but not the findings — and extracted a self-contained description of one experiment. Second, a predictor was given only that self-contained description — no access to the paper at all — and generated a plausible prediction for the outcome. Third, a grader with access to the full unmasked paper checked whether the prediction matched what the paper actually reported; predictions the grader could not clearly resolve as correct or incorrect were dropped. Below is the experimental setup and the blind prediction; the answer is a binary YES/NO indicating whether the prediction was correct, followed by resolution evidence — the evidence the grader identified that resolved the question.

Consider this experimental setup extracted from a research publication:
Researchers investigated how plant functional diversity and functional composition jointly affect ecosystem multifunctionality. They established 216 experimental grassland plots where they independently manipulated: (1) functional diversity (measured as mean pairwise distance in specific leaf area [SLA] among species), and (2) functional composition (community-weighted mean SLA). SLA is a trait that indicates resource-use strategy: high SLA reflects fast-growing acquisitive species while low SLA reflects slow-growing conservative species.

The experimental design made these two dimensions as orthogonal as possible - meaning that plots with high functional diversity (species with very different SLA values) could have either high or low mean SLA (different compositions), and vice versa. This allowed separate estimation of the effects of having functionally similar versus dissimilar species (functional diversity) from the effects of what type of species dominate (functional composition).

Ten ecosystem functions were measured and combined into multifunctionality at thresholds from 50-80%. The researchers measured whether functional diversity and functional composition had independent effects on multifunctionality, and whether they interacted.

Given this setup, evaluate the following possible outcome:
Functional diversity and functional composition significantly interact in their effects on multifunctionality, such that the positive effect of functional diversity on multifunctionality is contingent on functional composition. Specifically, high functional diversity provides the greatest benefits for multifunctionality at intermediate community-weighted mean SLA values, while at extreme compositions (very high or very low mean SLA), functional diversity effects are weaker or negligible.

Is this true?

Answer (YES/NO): NO